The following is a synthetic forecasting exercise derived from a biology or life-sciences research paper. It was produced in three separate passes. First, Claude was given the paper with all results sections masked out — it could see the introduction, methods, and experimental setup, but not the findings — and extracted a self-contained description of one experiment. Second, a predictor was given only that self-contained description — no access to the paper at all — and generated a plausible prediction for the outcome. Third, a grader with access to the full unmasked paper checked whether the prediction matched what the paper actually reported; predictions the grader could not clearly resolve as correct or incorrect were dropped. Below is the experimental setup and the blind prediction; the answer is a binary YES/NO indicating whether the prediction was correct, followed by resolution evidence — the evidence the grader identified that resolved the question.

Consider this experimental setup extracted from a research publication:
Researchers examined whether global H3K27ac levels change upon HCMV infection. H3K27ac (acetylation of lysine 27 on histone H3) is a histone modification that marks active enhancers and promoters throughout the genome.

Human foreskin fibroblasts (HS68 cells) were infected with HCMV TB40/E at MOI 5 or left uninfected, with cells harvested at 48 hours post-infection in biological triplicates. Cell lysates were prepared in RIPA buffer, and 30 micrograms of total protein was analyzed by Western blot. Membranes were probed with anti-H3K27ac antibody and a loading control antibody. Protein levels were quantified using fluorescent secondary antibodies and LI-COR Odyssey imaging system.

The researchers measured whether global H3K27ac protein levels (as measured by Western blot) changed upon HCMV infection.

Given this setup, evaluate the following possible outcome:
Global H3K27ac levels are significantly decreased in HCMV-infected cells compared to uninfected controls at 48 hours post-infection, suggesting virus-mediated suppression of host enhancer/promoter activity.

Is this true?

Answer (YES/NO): NO